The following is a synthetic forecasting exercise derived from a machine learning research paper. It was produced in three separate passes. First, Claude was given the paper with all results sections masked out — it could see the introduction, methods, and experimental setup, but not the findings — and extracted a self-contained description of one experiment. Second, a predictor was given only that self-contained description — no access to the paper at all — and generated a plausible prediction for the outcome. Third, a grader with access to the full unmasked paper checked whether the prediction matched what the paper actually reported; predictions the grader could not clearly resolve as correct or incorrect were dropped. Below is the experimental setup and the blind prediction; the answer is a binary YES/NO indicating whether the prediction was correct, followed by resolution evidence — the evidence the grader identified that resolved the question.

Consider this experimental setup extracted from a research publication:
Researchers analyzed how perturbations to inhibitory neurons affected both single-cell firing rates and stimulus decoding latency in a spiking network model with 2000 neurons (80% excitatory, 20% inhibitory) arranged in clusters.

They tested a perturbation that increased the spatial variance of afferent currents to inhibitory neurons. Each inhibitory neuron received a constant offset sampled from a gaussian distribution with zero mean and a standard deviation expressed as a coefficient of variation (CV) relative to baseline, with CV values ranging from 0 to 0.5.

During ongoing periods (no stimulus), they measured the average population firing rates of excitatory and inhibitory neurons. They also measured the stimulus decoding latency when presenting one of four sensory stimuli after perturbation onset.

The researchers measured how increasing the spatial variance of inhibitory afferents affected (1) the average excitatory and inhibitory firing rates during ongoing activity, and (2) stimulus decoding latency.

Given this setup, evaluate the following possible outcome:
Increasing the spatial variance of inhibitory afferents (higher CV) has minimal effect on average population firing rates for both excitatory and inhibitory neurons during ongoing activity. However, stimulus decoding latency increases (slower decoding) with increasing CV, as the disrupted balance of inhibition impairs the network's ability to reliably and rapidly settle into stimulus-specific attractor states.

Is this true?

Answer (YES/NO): NO